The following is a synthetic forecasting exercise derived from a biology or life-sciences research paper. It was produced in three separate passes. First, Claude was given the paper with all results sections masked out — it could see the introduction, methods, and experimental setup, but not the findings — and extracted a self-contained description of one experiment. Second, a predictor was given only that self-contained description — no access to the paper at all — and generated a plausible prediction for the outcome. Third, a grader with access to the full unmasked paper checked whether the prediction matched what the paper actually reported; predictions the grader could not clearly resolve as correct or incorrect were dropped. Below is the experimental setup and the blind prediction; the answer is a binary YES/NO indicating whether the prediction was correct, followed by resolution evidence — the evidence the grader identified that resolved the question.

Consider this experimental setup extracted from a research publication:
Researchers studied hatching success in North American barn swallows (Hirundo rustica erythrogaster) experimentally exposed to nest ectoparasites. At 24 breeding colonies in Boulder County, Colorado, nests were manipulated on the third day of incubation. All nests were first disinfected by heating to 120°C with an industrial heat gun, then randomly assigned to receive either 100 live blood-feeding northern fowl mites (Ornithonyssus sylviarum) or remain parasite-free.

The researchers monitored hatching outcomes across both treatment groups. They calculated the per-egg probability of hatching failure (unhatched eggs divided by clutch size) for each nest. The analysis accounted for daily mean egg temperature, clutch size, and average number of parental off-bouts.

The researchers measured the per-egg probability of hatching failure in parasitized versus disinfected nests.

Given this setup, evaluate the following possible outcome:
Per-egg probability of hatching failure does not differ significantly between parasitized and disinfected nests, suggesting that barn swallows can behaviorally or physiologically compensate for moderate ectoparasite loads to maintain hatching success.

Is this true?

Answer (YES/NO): NO